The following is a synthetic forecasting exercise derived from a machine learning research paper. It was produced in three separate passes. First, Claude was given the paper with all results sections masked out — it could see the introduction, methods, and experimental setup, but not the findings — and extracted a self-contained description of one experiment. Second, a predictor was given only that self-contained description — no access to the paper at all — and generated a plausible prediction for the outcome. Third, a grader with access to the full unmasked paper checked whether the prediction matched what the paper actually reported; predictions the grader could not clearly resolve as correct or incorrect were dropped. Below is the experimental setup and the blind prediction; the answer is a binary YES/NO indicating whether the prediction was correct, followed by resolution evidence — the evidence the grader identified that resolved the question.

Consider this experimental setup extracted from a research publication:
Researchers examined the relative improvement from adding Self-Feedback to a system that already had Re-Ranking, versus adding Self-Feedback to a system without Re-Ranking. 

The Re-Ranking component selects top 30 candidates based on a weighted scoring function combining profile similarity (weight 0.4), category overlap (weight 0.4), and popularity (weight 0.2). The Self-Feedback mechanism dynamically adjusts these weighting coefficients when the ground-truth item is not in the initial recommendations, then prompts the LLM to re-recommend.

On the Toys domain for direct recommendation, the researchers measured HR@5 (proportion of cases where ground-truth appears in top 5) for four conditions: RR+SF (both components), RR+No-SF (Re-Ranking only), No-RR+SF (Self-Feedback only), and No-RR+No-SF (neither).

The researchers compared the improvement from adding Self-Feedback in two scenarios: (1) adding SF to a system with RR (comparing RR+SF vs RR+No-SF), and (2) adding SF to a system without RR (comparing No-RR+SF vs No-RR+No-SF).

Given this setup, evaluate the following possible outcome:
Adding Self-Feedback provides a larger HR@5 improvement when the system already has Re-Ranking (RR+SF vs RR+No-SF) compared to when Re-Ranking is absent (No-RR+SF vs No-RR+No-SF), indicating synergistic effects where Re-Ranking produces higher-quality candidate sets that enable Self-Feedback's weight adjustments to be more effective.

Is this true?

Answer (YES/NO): YES